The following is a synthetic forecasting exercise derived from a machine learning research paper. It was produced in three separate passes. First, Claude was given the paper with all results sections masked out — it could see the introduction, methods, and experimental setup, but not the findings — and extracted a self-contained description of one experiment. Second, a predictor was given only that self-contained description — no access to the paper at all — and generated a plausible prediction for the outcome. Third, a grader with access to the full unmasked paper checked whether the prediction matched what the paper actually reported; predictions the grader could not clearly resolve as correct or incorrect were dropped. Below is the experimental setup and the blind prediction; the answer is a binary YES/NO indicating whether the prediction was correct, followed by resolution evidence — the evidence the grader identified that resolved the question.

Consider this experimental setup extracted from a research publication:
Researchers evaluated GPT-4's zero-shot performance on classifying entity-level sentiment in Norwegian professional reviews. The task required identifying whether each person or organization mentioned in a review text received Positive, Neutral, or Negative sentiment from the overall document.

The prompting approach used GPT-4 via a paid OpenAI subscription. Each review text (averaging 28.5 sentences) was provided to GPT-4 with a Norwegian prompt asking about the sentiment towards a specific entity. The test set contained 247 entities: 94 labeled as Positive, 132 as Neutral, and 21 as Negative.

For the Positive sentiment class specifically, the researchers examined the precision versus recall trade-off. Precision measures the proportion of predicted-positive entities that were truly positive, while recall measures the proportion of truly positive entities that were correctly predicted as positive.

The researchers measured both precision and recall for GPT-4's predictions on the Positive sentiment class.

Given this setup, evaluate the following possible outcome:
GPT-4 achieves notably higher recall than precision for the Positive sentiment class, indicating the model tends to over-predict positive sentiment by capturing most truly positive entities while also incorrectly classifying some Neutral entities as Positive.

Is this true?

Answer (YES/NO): YES